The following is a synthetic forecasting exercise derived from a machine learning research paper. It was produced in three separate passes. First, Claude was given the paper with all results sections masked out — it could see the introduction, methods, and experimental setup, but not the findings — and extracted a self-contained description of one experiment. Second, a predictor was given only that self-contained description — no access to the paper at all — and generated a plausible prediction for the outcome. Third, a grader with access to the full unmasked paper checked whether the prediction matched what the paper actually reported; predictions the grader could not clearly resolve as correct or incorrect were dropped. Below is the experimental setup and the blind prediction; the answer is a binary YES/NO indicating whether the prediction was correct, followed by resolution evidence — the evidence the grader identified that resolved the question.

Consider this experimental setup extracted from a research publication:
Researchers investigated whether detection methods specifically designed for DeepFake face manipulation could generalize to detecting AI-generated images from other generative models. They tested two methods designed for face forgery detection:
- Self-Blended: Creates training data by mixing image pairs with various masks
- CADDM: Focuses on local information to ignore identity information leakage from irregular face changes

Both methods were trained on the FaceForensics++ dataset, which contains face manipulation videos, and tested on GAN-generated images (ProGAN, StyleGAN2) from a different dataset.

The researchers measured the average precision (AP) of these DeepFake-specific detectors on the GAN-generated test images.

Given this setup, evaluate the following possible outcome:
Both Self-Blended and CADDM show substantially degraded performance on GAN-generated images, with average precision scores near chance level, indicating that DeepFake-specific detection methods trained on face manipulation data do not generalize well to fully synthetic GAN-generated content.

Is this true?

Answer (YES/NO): NO